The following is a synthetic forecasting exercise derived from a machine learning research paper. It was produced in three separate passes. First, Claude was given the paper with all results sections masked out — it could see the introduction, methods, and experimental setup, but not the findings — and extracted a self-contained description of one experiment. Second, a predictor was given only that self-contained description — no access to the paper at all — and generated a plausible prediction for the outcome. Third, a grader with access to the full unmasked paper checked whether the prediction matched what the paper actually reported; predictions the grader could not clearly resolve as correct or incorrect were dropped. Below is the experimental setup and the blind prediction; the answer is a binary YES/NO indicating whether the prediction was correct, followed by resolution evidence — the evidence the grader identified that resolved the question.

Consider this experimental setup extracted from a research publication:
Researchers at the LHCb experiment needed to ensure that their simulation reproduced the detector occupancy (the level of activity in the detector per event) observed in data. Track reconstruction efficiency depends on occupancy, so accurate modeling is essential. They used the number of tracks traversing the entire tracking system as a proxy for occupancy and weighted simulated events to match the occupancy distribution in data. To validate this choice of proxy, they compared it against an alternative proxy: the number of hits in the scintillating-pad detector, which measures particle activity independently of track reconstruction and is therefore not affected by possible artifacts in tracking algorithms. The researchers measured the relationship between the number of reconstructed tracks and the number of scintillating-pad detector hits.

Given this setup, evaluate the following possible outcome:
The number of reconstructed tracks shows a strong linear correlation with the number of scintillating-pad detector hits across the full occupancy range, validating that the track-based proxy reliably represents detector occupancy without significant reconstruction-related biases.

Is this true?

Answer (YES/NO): YES